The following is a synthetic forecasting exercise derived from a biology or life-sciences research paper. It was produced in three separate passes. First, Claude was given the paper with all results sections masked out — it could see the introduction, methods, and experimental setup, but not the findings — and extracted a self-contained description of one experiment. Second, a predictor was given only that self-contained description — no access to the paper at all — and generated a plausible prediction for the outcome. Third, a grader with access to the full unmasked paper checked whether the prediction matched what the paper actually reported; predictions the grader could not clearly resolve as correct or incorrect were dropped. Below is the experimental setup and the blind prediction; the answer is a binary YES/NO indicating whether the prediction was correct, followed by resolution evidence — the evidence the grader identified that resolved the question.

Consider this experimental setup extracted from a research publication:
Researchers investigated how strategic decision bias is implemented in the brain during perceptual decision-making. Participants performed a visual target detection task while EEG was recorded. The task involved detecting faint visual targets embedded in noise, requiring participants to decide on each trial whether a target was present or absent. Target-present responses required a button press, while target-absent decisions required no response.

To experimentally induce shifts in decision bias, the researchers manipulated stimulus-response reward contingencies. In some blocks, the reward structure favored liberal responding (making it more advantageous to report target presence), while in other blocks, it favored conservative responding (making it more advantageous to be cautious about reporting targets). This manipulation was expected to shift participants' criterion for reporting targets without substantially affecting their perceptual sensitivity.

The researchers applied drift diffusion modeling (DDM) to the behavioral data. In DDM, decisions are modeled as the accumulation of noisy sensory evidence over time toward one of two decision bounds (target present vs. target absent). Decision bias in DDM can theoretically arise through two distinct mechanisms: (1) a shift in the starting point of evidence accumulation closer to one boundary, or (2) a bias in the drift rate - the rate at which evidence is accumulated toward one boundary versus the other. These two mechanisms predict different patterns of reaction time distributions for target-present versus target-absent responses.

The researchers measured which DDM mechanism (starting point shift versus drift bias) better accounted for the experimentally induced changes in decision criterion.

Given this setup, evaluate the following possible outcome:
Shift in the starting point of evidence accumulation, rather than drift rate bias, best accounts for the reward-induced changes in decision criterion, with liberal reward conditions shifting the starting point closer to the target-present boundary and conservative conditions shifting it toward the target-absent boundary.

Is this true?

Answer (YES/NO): NO